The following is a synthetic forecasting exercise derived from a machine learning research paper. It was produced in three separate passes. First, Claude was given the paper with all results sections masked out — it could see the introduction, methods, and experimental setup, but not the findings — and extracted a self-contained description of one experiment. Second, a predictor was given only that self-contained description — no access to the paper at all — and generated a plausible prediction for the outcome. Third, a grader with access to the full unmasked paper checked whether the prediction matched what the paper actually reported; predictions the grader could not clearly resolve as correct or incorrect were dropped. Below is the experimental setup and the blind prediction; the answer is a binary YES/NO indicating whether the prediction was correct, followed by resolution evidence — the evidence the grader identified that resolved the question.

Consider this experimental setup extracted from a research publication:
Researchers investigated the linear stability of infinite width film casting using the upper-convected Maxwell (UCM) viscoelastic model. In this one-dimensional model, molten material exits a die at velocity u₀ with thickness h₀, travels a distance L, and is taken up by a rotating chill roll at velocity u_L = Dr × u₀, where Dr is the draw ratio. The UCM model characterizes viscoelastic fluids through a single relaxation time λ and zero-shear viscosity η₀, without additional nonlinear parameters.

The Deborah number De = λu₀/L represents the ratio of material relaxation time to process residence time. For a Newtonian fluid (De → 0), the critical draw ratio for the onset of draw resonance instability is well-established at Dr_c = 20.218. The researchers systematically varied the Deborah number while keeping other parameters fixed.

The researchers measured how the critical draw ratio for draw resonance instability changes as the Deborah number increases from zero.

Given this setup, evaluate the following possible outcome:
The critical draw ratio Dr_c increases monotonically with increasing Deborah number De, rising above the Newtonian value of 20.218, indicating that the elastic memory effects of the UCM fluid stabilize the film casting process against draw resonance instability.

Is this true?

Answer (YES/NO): YES